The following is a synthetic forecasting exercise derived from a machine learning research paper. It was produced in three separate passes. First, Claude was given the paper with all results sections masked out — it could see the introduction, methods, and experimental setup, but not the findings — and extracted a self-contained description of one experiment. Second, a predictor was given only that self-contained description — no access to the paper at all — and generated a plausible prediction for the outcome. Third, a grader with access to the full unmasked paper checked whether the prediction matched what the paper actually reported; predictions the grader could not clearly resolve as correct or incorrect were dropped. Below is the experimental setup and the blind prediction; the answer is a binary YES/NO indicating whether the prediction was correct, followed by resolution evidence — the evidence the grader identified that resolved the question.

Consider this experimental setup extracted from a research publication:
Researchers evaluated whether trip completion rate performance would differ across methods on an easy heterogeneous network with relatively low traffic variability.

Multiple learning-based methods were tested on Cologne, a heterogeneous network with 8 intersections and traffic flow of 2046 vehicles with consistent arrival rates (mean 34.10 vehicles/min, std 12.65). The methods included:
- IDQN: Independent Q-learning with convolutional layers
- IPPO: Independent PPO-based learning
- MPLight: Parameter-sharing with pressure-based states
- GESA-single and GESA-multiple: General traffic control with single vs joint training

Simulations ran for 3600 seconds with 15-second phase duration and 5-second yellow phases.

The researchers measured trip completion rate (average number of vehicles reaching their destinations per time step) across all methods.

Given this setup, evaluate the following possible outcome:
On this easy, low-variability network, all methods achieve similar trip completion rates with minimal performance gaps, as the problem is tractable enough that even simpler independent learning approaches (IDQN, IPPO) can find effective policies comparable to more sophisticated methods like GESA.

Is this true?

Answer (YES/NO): YES